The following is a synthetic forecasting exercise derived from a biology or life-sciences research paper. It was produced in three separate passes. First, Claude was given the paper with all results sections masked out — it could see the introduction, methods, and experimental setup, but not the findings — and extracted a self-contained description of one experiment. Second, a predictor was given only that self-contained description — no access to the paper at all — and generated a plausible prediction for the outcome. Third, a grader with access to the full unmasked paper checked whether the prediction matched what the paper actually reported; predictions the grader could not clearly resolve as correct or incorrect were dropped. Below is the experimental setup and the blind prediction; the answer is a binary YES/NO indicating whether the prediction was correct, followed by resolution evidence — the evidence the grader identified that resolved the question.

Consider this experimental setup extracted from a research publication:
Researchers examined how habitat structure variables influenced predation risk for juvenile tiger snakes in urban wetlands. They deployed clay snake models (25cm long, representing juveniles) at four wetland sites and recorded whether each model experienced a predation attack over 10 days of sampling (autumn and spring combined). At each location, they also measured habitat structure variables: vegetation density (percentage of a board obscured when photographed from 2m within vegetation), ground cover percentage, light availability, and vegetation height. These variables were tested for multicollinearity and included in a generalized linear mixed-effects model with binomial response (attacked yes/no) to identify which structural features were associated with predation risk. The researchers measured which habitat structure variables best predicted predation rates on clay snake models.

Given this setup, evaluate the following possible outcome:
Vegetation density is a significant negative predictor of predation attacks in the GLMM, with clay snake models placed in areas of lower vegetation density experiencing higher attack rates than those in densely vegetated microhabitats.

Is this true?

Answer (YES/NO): NO